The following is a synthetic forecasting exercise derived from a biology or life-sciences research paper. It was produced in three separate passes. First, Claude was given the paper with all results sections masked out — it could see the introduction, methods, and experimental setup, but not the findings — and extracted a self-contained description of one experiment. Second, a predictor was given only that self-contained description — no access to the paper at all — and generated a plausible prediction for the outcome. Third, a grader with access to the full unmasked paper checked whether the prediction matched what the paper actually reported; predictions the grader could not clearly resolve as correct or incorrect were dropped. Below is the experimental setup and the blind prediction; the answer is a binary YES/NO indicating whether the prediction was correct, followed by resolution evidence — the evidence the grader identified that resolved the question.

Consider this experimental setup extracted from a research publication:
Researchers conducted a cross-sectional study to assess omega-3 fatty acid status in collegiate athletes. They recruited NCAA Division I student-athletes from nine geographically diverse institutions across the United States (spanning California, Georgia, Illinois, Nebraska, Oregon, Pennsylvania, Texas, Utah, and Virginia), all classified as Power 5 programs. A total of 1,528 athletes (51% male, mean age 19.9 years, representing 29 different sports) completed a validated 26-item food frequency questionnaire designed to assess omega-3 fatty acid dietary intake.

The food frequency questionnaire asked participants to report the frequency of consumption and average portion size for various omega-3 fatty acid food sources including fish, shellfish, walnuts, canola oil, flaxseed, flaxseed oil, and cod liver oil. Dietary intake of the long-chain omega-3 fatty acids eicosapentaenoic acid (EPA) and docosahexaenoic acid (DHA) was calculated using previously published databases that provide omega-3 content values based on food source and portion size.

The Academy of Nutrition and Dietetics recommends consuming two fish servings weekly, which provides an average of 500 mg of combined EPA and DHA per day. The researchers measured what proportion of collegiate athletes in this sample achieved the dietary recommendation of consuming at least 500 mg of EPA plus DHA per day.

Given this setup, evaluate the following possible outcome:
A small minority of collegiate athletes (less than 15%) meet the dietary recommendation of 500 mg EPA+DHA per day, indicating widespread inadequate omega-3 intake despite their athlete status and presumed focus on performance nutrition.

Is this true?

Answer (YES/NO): YES